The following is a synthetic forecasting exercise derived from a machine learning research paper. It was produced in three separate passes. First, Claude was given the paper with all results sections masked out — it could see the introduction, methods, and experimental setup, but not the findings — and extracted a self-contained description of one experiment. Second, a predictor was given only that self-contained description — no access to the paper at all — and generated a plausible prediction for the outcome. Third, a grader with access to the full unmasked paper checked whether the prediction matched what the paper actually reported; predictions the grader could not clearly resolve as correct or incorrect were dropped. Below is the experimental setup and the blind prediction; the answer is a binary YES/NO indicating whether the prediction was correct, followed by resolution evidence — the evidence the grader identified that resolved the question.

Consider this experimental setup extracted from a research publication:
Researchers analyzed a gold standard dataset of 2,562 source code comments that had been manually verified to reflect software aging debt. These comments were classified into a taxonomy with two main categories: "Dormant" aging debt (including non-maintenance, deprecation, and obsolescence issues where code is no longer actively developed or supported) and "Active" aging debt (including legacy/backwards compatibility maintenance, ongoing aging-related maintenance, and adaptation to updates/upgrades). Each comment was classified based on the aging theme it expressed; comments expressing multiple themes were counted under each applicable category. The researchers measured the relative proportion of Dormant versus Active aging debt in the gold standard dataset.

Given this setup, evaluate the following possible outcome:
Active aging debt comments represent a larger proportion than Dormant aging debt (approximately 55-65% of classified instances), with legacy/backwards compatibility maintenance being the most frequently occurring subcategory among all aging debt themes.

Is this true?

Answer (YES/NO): NO